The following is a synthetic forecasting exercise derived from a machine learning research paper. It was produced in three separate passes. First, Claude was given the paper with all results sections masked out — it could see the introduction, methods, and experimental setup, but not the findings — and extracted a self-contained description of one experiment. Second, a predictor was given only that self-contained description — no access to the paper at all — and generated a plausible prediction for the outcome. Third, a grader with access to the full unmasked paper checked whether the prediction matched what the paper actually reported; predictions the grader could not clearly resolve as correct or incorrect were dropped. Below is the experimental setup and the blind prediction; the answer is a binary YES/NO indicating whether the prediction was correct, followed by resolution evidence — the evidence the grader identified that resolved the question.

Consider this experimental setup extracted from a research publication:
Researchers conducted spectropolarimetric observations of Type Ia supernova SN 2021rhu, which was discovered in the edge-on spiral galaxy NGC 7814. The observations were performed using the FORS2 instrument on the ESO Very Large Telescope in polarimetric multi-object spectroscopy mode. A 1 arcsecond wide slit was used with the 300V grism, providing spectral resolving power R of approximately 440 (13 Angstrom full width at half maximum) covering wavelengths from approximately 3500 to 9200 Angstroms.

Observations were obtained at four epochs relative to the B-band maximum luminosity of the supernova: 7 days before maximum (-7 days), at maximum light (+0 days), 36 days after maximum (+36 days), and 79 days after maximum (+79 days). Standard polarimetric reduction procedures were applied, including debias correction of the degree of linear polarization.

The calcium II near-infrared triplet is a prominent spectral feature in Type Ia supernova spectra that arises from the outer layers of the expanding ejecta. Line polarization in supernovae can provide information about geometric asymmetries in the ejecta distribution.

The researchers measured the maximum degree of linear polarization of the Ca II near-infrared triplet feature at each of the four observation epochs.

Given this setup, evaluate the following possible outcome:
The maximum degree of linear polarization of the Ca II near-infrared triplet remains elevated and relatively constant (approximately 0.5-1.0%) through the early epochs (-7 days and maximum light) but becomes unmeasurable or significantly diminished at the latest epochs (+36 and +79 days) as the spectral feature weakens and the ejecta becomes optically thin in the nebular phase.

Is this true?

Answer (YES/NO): NO